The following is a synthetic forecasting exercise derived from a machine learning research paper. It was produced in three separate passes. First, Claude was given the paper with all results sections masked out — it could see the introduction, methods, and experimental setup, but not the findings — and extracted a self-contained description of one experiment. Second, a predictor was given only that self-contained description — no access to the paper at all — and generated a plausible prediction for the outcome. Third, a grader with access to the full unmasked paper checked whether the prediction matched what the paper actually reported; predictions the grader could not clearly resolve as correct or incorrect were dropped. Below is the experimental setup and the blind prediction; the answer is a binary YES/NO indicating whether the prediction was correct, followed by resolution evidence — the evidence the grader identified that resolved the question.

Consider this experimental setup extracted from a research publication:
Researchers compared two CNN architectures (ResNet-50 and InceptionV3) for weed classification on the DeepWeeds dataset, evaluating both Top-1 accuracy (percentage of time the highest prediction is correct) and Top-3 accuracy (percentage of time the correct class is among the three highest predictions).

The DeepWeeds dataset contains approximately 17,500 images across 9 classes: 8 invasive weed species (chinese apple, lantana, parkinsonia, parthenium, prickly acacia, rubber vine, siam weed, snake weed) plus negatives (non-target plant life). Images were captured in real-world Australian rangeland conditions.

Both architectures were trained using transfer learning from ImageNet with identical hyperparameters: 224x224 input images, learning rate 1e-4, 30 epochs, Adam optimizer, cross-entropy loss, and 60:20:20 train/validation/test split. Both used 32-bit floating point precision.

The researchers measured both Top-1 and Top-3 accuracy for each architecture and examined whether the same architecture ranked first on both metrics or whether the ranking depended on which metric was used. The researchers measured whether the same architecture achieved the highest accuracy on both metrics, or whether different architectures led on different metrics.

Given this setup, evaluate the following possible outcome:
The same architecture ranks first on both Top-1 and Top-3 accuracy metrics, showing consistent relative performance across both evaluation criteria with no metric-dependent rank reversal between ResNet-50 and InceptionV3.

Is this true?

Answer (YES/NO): NO